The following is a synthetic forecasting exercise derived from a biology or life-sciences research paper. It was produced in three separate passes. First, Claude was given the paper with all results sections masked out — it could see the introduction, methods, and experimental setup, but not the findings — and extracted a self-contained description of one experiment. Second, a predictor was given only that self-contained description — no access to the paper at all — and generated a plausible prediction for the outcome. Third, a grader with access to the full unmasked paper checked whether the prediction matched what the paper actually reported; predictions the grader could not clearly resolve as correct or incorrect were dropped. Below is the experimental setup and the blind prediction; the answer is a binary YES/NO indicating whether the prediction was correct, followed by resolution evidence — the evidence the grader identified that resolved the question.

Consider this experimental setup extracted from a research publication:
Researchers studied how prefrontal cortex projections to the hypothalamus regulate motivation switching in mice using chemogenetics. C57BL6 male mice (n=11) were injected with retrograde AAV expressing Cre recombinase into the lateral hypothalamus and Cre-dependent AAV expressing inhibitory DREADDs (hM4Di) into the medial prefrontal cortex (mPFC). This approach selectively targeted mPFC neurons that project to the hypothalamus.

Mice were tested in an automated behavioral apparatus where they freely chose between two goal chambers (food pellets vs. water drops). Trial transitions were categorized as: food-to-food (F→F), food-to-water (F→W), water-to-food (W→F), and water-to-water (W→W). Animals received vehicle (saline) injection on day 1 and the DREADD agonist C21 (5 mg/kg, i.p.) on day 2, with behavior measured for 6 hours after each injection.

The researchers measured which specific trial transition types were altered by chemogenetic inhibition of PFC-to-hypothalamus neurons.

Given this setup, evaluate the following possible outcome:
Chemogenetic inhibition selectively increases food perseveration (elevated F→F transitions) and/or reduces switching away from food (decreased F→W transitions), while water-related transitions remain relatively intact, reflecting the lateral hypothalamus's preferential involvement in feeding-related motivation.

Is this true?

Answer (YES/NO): NO